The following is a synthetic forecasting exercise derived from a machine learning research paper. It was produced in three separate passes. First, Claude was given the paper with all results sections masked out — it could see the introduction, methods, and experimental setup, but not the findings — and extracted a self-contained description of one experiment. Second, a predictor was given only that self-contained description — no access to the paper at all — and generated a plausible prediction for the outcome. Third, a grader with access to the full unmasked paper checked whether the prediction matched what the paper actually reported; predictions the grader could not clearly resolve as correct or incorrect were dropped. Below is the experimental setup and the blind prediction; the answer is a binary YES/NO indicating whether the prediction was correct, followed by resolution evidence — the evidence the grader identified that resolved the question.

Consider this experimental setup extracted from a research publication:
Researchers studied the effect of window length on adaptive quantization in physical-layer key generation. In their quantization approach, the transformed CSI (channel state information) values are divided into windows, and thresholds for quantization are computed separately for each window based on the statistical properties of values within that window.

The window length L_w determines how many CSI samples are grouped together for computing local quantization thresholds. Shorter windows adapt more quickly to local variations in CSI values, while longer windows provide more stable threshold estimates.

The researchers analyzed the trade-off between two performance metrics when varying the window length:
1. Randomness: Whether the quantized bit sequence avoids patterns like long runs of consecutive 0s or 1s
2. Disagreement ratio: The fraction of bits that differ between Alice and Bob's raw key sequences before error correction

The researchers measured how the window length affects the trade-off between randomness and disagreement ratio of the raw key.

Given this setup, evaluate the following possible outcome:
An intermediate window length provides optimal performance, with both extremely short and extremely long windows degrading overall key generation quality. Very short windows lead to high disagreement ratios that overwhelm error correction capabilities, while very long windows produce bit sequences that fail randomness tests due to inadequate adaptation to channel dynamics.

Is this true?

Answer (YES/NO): NO